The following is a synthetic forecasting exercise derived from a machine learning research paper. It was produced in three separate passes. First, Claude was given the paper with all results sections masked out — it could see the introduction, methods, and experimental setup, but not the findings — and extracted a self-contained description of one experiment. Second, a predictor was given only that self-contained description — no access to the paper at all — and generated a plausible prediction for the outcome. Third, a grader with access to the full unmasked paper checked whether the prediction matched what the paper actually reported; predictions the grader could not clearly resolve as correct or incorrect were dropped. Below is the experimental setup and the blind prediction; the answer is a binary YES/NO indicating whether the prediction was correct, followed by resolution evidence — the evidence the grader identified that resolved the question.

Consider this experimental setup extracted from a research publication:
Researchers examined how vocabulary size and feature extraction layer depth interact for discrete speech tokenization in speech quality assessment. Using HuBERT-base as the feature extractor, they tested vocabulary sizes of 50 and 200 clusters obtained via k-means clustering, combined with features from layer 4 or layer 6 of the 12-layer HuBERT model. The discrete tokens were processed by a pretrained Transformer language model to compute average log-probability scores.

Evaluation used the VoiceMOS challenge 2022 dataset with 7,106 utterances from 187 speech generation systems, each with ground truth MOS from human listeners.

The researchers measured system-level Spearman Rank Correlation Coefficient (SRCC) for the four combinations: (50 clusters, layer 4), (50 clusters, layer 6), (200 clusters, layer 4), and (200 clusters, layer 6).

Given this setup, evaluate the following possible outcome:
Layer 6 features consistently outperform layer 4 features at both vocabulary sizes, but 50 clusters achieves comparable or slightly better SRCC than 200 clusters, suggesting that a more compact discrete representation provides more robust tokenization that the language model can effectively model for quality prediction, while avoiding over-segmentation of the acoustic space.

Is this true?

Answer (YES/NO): NO